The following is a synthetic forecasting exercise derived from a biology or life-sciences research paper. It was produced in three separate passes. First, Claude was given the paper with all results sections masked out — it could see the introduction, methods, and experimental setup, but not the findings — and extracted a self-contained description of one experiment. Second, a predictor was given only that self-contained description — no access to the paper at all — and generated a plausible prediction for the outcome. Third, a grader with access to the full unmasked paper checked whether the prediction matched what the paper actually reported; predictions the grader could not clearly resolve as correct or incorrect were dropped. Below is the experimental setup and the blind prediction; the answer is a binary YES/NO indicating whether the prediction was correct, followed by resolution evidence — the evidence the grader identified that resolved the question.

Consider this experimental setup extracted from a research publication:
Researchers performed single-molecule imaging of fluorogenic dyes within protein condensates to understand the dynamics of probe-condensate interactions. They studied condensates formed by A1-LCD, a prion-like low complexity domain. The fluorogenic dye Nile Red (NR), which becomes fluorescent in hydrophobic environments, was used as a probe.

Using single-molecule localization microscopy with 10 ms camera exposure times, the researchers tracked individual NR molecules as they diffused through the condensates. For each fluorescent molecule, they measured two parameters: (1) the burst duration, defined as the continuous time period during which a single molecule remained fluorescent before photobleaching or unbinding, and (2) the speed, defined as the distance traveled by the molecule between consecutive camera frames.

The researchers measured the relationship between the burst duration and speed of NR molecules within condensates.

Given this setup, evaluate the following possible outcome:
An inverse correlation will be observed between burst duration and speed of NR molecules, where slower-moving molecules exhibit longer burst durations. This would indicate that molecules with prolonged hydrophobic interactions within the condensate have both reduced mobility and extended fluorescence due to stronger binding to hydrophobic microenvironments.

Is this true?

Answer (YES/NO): YES